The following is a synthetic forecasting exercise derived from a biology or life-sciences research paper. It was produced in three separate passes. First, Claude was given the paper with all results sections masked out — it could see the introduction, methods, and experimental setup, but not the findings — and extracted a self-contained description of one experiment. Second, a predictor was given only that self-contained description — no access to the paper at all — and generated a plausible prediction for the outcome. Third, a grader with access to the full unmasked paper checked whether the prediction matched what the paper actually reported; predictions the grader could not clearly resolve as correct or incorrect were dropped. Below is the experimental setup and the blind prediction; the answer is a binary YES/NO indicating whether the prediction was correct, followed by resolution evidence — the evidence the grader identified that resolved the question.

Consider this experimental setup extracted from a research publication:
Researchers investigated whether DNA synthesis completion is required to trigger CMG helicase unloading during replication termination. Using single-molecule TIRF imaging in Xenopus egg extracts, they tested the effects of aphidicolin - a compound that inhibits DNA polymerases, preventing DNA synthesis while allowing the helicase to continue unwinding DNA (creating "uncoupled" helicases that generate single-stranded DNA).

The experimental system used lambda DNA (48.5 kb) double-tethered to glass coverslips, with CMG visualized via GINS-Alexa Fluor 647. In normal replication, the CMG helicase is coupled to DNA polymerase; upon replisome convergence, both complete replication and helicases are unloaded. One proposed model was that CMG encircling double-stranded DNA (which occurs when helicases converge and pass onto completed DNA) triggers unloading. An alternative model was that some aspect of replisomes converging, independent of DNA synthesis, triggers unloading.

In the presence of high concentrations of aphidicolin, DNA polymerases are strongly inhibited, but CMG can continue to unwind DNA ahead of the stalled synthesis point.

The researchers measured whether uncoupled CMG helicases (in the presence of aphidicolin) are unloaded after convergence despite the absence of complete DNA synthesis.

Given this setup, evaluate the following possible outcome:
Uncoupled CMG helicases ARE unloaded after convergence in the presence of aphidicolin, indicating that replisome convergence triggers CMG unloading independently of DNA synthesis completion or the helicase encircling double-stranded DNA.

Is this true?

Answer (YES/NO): YES